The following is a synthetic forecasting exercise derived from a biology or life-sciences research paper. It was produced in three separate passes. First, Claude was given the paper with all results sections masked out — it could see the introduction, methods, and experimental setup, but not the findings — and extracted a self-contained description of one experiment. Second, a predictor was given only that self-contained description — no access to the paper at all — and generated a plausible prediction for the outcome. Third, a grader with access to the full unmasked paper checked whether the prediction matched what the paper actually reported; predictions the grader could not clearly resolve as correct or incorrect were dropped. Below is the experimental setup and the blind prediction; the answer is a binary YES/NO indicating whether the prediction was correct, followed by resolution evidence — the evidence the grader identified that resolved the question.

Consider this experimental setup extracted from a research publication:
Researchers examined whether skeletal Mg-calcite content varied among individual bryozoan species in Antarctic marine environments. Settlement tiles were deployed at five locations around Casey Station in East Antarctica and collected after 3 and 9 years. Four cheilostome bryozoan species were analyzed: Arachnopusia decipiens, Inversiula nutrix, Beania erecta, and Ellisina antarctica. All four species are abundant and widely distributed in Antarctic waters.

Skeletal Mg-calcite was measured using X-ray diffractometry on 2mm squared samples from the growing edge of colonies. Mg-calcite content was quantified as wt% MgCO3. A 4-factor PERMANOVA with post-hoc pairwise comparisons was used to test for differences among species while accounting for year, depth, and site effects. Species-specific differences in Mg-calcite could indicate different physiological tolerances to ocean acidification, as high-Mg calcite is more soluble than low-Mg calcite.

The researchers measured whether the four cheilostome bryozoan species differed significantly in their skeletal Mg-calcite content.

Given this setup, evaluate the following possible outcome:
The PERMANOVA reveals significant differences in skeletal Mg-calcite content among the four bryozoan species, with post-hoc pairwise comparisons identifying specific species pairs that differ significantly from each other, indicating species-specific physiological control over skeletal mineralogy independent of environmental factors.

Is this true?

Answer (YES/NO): YES